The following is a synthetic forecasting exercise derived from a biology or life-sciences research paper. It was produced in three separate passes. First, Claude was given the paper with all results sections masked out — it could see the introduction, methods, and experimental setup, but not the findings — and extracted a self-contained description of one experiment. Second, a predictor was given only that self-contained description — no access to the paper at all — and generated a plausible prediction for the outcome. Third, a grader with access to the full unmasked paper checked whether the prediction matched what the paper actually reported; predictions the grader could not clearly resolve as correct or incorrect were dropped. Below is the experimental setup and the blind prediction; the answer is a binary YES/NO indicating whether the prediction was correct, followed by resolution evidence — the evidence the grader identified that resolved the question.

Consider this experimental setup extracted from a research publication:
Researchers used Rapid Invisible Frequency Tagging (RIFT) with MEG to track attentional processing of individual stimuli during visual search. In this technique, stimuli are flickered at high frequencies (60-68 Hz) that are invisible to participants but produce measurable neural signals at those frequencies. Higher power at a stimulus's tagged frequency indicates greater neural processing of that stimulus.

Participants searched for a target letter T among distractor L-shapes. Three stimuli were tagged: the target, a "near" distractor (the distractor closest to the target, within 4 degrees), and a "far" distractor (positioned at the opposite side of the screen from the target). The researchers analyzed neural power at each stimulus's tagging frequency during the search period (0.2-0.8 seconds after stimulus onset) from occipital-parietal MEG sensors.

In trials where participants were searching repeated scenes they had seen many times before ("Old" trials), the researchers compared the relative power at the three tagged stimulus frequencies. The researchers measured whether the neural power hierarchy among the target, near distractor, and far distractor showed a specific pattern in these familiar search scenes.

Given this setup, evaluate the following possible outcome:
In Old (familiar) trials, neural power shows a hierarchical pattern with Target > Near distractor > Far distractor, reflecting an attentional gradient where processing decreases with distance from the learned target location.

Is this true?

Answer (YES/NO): NO